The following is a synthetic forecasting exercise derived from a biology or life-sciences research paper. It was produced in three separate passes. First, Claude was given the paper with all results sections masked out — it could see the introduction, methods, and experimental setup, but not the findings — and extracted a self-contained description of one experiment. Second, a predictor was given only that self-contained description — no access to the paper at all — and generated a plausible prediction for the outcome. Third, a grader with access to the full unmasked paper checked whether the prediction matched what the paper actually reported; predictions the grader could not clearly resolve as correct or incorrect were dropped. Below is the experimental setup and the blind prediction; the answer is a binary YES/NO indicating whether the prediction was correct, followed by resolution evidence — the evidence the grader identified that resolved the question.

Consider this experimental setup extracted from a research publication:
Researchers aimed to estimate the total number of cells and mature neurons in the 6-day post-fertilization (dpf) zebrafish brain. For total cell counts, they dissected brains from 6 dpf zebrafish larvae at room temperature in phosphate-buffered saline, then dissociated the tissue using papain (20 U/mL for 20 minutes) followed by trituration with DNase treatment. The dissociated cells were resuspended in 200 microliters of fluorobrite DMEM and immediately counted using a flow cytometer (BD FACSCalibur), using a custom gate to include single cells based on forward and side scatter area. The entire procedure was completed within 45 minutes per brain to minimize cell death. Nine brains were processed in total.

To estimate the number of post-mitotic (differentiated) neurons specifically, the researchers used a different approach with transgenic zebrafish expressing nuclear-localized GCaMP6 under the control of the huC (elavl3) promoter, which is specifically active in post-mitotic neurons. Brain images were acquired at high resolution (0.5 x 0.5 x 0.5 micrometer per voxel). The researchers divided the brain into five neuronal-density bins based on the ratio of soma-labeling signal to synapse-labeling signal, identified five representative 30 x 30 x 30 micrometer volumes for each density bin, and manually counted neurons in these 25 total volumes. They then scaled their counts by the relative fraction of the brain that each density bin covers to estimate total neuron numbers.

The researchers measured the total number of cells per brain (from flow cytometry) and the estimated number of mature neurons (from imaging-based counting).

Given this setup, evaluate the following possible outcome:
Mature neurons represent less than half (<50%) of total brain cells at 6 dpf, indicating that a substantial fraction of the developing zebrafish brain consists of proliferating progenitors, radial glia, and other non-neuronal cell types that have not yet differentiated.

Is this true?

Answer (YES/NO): NO